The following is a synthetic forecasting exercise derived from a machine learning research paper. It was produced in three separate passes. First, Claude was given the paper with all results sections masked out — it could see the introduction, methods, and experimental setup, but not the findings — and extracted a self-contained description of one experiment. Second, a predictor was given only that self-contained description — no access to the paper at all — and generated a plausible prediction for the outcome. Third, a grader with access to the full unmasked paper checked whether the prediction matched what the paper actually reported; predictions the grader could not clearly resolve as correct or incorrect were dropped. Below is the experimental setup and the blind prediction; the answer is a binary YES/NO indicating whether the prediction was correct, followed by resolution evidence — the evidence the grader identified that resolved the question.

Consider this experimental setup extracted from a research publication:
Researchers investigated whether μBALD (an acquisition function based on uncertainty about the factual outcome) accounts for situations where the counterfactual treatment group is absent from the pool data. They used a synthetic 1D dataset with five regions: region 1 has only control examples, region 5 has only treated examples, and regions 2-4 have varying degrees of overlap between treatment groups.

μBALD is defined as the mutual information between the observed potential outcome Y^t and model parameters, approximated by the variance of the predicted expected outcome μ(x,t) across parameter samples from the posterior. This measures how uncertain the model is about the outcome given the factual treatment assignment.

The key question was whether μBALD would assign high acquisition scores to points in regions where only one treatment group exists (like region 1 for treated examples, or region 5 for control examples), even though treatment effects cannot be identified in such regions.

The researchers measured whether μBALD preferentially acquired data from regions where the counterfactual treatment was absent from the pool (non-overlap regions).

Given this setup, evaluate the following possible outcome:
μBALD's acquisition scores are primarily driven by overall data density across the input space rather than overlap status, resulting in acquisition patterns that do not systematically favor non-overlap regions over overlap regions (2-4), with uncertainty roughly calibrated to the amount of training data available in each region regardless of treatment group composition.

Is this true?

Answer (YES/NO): NO